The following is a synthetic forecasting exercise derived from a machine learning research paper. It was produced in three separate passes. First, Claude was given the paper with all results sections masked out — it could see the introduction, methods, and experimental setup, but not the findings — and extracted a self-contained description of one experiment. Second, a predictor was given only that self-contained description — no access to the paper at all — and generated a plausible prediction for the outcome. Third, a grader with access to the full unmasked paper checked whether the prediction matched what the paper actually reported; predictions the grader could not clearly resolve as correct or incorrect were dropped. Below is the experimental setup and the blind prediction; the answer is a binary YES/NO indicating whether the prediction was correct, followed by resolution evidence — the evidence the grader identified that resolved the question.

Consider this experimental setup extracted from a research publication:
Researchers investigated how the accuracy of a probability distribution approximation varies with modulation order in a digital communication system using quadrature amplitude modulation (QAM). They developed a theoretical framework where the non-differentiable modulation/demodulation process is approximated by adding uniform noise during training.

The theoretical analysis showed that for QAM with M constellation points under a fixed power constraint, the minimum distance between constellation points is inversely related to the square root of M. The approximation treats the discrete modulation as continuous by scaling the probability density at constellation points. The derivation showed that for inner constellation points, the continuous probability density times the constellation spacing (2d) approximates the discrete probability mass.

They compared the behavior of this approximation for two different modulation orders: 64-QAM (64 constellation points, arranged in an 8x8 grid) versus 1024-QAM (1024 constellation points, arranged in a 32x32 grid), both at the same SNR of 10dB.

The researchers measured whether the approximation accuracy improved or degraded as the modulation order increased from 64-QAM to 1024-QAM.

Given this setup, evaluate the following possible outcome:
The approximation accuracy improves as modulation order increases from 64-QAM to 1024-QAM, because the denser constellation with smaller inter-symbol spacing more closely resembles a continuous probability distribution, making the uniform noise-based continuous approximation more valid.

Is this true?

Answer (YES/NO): YES